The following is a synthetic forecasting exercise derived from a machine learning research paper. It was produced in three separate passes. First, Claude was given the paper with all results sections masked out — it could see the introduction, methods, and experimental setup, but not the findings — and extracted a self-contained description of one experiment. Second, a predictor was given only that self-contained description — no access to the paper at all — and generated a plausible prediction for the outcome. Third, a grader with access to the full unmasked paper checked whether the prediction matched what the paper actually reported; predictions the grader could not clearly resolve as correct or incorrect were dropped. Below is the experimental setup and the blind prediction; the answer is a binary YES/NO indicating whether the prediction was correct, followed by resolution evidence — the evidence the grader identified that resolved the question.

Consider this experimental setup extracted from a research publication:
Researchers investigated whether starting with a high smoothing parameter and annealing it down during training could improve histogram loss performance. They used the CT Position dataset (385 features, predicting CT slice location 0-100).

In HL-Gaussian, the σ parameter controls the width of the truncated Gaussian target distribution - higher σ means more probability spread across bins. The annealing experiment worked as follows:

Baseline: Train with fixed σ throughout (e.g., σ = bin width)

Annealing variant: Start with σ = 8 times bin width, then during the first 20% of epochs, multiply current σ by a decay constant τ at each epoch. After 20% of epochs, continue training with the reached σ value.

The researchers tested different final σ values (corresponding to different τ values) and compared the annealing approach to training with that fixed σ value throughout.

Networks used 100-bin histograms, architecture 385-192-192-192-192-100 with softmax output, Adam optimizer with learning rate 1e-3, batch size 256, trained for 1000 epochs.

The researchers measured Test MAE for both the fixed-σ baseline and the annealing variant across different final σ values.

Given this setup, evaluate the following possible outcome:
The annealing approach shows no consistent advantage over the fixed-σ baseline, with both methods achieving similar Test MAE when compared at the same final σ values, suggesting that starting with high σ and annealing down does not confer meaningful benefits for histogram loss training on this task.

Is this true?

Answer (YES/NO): NO